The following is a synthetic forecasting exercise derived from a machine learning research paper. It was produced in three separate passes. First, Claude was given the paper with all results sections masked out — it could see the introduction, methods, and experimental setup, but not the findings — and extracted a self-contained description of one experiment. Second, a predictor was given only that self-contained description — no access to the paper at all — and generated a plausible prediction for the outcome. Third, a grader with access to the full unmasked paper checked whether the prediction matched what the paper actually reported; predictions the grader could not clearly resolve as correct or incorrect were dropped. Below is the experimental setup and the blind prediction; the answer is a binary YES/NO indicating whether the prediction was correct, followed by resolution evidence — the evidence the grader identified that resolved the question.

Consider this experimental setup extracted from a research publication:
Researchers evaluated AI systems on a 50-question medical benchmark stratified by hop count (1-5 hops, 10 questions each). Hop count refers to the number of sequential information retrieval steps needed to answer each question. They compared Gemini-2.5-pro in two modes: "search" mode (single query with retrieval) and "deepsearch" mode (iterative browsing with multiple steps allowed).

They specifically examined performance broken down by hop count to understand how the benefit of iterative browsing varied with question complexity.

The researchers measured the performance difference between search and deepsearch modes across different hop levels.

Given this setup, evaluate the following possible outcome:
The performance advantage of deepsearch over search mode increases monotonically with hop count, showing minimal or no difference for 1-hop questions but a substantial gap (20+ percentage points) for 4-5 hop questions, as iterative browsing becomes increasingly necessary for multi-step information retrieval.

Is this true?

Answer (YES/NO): NO